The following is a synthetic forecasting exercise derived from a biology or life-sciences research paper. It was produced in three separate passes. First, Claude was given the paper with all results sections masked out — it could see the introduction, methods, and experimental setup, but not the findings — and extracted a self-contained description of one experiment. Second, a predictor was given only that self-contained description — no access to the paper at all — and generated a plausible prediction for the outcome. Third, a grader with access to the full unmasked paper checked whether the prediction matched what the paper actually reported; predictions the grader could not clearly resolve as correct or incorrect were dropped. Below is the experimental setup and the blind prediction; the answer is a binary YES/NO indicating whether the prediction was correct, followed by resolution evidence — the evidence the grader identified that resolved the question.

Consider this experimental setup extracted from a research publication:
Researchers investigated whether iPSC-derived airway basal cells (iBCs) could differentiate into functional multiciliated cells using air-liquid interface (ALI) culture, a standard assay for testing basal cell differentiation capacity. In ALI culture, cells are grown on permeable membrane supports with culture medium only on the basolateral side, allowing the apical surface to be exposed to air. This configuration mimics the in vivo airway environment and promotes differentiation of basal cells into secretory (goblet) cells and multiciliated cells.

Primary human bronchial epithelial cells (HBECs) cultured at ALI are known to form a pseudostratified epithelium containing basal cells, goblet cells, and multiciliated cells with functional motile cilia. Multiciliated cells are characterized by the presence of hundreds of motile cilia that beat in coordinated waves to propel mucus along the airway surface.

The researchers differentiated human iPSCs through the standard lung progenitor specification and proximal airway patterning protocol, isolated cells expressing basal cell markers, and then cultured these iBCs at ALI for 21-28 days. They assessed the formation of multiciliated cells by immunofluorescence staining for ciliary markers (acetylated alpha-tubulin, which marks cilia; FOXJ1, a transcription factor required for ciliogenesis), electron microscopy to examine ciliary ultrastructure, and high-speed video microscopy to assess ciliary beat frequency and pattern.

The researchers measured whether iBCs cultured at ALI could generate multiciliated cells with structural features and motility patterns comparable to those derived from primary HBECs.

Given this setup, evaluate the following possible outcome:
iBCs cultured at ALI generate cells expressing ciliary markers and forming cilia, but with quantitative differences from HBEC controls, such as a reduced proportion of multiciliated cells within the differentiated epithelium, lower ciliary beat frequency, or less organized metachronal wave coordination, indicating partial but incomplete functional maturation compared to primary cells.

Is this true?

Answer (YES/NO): NO